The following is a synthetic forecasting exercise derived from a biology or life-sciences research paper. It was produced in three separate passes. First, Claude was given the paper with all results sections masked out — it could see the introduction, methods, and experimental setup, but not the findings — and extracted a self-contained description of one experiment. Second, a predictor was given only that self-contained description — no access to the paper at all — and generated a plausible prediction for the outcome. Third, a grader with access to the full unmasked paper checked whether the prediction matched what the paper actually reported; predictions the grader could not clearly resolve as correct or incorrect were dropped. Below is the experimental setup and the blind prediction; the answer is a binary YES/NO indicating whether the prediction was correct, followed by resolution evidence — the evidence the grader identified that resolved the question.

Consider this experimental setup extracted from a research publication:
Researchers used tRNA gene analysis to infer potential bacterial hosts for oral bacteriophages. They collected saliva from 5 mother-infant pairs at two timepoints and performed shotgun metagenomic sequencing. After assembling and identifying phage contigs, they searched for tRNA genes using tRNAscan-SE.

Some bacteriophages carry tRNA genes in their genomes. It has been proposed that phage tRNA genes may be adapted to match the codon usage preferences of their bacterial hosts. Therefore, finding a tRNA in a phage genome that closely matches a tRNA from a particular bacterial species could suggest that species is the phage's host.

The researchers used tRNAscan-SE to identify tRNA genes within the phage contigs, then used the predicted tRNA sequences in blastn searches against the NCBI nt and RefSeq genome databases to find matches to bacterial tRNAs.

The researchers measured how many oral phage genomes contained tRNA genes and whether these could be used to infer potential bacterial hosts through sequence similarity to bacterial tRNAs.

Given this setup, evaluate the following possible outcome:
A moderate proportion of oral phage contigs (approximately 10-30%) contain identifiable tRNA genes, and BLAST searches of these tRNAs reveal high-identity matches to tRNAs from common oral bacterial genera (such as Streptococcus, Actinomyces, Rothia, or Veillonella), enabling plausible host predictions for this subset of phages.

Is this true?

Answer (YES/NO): NO